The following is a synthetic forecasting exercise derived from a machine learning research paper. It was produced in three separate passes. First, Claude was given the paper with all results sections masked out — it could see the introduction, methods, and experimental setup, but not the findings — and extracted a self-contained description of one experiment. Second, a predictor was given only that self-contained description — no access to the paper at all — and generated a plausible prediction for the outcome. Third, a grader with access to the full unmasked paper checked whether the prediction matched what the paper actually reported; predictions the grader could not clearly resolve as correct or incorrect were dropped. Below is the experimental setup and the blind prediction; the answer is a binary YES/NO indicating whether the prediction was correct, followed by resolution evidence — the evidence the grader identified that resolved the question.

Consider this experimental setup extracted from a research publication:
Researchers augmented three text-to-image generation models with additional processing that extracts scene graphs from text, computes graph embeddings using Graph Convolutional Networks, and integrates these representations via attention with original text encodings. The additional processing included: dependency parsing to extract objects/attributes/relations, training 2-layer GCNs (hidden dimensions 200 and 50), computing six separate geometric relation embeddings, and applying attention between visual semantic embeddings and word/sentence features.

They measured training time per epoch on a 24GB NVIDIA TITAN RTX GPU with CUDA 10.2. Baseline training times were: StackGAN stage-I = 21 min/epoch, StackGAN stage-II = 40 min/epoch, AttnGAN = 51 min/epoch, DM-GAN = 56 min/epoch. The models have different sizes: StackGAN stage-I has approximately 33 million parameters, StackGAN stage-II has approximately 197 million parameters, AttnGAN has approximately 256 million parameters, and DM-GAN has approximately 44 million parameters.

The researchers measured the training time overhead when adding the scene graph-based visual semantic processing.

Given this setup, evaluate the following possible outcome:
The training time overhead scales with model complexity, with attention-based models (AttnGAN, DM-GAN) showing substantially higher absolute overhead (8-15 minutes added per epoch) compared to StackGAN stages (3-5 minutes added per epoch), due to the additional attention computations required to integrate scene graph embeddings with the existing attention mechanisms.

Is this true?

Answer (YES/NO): NO